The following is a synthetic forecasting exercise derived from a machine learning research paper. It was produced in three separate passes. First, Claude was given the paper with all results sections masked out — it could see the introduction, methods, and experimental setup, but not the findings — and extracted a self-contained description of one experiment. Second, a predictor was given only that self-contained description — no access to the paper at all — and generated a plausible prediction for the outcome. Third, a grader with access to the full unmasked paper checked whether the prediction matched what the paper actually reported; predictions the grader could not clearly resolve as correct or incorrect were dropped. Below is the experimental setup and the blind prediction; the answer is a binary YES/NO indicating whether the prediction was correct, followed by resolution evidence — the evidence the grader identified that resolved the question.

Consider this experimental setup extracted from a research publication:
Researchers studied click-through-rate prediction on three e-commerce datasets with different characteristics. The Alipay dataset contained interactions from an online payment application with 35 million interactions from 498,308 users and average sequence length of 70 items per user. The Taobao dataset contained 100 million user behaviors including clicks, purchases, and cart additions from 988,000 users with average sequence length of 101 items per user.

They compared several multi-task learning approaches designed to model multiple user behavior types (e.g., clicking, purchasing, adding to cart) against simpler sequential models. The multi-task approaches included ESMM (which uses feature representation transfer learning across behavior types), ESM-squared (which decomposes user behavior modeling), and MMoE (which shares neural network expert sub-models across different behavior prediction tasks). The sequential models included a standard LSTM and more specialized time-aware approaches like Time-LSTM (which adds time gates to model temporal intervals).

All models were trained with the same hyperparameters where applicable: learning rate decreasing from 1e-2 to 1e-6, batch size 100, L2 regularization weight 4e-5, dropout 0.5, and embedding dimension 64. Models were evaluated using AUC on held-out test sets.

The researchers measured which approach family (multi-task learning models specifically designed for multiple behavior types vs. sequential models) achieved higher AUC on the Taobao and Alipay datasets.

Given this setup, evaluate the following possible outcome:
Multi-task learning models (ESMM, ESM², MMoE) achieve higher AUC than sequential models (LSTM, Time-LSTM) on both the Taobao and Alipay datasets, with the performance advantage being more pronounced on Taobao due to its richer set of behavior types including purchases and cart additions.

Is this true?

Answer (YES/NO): NO